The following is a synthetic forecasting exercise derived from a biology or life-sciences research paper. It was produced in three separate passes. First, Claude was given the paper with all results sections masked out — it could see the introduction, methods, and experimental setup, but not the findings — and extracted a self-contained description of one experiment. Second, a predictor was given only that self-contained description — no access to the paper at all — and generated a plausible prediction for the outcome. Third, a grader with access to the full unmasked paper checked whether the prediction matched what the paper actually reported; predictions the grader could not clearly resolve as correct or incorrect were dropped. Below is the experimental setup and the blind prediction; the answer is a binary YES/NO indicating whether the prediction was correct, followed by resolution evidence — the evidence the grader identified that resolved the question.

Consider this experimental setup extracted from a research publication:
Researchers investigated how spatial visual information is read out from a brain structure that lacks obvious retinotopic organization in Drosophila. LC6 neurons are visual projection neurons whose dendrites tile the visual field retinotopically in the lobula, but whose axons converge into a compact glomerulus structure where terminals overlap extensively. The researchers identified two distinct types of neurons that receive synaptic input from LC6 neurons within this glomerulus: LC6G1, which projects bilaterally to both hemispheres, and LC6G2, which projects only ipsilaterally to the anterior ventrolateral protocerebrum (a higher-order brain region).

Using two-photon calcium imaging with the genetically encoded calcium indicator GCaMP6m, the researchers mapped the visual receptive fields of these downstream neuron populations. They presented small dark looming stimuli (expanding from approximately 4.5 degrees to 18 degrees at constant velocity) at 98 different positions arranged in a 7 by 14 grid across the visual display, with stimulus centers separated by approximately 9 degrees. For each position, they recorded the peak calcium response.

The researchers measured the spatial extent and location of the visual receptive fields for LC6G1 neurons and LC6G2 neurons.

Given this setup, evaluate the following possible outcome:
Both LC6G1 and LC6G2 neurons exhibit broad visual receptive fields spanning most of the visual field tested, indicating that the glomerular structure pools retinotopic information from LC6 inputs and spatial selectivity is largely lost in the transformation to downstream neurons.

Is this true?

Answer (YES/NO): NO